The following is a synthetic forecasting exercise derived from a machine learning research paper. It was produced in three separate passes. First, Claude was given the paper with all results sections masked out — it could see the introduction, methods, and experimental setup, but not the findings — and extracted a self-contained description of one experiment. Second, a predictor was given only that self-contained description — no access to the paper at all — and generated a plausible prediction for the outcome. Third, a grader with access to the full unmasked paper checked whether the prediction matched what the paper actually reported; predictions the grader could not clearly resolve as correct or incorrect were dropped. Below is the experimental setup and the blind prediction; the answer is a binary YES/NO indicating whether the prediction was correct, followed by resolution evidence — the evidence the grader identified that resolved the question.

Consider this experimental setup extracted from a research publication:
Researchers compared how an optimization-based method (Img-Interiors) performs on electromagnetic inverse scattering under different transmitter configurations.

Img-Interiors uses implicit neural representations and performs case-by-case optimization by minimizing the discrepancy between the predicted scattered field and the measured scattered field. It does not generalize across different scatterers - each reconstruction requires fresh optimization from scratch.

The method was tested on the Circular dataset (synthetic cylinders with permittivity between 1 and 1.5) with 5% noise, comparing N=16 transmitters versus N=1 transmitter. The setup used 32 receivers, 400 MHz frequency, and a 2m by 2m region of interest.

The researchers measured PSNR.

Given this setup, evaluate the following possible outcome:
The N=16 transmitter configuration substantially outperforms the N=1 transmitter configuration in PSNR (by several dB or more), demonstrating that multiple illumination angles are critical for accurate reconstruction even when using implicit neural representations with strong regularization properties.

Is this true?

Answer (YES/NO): YES